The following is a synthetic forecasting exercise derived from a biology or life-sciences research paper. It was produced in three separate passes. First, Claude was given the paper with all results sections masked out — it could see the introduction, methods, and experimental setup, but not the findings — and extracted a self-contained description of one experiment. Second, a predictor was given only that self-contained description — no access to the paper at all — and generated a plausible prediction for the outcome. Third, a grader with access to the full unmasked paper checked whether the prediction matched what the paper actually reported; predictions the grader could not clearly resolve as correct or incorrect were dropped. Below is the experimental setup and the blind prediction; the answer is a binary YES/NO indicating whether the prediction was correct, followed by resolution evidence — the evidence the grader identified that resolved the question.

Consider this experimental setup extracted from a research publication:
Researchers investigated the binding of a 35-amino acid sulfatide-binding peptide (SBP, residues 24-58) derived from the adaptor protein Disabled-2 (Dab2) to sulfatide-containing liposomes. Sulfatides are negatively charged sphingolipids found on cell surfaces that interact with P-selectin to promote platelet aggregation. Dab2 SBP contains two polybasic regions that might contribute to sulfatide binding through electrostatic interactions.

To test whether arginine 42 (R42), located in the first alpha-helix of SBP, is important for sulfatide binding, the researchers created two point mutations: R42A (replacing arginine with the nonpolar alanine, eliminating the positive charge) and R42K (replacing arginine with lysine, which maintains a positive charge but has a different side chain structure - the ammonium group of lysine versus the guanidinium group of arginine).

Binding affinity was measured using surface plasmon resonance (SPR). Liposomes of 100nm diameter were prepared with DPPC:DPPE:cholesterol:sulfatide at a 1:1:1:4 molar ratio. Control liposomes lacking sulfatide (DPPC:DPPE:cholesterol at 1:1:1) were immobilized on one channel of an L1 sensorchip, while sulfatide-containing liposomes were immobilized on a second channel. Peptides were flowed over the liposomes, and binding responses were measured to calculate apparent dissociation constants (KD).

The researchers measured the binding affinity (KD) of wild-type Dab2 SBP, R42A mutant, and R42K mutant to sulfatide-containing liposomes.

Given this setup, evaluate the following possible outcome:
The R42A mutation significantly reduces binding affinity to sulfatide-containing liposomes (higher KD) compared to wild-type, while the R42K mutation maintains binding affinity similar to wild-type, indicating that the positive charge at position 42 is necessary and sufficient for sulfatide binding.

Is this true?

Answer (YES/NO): NO